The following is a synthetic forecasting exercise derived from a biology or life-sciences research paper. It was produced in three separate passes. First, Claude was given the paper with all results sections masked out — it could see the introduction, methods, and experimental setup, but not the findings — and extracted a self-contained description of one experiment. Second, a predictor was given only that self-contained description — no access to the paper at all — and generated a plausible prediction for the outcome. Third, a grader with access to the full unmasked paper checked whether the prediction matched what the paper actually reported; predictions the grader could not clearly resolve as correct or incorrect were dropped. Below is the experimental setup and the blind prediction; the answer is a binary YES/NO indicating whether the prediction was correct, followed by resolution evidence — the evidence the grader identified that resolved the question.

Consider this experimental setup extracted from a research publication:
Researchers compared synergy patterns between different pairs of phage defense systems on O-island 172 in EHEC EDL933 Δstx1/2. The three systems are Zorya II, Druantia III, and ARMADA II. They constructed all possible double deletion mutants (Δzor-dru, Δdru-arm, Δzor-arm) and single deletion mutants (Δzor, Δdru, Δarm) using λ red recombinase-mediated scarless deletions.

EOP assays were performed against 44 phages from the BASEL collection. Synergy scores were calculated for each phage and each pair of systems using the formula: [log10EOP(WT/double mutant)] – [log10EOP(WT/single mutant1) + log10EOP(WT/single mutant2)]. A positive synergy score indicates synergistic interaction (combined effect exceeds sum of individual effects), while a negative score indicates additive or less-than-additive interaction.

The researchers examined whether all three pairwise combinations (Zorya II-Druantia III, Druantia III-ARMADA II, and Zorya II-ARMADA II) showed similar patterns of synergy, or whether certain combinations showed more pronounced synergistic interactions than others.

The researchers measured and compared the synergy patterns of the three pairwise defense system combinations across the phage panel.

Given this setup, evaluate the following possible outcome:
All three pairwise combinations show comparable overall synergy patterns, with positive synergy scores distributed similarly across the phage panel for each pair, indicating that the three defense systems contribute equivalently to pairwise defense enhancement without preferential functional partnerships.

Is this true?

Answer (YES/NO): NO